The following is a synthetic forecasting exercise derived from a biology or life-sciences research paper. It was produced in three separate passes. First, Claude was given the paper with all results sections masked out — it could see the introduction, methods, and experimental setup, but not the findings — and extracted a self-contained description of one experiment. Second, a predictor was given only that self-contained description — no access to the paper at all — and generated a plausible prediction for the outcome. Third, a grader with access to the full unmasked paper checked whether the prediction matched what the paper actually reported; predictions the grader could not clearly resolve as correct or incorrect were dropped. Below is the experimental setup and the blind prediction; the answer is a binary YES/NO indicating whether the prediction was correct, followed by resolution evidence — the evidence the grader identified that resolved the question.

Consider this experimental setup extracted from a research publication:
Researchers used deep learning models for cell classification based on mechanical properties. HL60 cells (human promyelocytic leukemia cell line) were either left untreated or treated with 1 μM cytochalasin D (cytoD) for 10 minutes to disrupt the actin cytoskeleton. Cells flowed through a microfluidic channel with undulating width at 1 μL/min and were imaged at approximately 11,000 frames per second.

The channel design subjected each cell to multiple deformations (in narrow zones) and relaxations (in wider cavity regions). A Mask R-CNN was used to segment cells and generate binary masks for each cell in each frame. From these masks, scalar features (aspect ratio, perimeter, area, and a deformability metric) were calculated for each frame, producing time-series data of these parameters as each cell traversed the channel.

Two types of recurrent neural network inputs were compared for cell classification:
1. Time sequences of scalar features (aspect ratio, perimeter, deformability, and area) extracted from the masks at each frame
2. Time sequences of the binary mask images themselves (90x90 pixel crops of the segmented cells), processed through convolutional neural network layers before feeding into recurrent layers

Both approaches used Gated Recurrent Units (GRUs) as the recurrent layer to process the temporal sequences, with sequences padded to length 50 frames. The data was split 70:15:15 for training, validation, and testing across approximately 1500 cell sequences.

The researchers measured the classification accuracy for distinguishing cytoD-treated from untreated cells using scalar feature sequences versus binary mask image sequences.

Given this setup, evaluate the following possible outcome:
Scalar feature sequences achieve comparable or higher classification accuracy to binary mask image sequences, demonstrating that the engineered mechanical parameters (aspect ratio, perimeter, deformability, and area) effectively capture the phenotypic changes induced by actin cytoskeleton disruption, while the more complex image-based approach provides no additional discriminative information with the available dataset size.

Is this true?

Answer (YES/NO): NO